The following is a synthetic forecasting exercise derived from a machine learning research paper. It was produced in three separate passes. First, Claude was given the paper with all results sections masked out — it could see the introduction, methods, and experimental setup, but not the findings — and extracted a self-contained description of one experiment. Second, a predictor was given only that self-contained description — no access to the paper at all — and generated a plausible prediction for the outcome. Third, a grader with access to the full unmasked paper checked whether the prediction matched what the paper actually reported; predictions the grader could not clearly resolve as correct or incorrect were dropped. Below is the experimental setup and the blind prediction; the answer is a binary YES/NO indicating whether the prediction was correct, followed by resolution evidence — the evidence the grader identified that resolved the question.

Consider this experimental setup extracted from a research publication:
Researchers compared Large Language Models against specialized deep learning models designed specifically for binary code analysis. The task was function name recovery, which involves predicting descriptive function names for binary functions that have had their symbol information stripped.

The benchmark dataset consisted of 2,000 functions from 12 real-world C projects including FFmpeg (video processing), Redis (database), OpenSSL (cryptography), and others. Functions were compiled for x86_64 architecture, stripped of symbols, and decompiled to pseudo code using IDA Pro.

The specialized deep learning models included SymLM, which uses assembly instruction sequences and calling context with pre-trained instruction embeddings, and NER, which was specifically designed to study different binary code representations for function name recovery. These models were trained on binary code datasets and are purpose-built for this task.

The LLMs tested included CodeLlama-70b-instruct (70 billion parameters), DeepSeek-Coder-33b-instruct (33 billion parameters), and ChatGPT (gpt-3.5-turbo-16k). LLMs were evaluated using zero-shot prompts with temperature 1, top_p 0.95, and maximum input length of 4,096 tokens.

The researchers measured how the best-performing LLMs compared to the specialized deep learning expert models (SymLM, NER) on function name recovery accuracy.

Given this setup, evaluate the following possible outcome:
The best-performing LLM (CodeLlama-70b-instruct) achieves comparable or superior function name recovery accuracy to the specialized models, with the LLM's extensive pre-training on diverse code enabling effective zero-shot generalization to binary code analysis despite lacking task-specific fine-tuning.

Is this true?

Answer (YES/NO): NO